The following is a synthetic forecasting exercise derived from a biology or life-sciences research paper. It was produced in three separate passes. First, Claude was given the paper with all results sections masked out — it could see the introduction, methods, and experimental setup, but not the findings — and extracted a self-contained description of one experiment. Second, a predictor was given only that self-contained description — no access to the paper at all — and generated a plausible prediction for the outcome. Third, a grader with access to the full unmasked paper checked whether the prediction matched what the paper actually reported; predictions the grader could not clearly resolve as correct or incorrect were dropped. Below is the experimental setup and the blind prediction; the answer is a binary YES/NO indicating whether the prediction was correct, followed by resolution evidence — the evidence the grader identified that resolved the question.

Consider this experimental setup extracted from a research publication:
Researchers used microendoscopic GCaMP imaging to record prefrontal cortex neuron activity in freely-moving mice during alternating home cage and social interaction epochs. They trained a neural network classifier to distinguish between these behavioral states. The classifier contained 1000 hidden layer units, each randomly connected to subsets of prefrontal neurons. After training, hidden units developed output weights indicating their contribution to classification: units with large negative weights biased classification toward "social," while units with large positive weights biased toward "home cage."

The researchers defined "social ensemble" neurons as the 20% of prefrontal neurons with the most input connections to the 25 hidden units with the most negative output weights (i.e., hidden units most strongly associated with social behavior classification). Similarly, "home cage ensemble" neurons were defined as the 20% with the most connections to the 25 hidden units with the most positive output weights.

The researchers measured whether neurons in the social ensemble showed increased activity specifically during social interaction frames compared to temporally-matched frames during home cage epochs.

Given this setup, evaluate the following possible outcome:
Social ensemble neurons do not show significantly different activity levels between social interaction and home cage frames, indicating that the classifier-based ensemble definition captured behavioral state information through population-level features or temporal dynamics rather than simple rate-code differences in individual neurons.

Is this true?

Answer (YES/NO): NO